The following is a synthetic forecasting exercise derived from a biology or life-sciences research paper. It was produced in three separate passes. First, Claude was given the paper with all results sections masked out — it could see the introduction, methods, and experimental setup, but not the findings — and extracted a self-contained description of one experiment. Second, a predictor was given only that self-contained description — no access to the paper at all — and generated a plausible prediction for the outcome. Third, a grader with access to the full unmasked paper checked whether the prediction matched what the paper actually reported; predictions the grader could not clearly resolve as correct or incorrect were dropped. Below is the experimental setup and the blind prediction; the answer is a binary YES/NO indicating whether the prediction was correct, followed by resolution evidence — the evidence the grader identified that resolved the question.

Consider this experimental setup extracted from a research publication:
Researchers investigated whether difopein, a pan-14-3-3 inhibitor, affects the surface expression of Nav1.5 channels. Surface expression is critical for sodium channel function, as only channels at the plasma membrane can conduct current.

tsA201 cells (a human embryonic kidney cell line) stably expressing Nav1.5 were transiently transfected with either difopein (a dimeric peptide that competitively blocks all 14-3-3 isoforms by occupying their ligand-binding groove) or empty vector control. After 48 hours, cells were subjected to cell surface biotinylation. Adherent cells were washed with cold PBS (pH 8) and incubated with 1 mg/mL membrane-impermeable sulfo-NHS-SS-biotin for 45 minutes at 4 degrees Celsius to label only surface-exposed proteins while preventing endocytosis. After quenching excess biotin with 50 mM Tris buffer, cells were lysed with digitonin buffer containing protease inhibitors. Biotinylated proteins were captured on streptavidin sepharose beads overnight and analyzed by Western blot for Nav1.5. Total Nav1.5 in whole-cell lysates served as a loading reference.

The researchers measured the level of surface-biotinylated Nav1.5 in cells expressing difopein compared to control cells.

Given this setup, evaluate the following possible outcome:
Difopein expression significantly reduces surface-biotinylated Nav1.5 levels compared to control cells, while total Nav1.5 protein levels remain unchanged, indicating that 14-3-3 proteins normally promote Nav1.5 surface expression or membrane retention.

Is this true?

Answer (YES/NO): NO